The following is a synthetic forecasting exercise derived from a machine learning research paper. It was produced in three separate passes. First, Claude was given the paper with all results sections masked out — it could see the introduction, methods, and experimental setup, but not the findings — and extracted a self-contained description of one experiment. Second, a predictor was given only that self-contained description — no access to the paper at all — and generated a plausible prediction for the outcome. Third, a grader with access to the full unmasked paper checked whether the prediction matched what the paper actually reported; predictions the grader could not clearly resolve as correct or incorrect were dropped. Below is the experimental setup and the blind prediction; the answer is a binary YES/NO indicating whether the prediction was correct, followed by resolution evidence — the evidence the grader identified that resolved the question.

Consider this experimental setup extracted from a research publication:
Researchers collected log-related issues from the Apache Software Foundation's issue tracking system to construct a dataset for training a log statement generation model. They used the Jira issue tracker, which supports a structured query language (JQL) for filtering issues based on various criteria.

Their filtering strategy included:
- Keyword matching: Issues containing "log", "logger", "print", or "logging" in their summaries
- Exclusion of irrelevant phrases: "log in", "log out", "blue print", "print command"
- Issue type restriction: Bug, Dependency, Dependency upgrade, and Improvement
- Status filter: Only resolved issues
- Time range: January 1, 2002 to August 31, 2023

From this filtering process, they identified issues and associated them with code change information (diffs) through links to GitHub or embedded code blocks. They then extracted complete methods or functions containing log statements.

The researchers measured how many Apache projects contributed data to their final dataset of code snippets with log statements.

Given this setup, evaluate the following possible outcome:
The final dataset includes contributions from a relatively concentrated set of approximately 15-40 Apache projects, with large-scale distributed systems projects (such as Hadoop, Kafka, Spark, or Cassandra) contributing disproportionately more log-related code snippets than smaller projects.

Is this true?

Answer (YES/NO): NO